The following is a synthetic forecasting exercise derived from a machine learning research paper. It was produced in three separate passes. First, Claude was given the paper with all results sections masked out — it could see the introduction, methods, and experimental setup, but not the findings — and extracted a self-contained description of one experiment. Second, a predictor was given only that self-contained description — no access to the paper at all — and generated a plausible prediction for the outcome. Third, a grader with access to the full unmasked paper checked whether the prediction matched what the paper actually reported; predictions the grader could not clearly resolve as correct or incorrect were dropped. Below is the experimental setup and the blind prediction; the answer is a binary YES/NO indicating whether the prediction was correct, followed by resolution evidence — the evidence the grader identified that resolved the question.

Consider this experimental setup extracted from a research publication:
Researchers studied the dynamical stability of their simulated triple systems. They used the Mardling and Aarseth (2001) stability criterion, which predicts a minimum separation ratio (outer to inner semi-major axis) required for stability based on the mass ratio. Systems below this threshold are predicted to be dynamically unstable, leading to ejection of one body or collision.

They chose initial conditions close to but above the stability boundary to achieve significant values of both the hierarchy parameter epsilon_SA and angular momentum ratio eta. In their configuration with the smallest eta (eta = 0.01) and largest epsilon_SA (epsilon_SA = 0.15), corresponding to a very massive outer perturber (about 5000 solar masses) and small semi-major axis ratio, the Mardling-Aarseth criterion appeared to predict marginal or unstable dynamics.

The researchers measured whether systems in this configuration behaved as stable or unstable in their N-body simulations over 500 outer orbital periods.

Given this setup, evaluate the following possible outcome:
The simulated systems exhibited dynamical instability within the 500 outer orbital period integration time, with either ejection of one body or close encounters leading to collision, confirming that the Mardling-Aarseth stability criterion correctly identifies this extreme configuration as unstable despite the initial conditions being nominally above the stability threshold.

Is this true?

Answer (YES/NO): NO